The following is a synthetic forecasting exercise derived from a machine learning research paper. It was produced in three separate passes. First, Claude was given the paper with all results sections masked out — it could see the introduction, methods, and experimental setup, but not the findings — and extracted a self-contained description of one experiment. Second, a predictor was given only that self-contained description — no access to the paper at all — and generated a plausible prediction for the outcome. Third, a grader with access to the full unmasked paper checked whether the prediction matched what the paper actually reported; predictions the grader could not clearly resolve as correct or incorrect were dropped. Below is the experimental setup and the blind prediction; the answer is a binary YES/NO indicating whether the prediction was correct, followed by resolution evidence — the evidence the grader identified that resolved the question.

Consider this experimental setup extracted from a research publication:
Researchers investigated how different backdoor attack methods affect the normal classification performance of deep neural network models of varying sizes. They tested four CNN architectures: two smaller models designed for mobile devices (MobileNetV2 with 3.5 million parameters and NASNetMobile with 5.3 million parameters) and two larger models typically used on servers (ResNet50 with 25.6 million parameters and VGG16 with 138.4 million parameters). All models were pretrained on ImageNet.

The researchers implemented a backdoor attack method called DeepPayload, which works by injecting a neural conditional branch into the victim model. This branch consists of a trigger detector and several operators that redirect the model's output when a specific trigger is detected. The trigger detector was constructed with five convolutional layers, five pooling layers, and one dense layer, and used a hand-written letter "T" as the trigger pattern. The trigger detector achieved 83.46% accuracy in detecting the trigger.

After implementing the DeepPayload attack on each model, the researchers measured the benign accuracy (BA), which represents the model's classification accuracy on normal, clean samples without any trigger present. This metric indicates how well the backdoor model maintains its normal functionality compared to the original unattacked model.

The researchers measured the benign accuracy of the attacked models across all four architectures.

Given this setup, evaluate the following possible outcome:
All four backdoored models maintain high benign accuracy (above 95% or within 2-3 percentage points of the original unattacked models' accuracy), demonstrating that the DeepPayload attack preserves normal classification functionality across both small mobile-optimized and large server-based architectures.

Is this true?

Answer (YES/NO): NO